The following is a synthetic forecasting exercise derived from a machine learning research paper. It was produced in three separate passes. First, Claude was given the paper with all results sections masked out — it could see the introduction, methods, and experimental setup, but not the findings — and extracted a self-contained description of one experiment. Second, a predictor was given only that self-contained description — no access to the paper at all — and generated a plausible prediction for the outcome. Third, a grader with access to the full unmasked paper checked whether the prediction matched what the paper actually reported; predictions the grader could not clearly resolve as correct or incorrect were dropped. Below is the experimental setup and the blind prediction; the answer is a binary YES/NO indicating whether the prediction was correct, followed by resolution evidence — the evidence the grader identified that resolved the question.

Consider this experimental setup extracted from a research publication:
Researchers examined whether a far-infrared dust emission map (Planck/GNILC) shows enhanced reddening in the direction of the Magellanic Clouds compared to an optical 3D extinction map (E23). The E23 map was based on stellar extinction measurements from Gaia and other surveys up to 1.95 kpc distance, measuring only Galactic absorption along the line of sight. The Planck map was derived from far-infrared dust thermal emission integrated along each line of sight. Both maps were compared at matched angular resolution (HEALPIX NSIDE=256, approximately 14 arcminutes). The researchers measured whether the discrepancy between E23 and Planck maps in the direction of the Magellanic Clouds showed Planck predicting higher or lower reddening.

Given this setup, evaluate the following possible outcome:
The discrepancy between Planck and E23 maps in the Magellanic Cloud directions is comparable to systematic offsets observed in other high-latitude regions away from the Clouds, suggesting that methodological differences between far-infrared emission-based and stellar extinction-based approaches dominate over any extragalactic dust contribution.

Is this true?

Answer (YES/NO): NO